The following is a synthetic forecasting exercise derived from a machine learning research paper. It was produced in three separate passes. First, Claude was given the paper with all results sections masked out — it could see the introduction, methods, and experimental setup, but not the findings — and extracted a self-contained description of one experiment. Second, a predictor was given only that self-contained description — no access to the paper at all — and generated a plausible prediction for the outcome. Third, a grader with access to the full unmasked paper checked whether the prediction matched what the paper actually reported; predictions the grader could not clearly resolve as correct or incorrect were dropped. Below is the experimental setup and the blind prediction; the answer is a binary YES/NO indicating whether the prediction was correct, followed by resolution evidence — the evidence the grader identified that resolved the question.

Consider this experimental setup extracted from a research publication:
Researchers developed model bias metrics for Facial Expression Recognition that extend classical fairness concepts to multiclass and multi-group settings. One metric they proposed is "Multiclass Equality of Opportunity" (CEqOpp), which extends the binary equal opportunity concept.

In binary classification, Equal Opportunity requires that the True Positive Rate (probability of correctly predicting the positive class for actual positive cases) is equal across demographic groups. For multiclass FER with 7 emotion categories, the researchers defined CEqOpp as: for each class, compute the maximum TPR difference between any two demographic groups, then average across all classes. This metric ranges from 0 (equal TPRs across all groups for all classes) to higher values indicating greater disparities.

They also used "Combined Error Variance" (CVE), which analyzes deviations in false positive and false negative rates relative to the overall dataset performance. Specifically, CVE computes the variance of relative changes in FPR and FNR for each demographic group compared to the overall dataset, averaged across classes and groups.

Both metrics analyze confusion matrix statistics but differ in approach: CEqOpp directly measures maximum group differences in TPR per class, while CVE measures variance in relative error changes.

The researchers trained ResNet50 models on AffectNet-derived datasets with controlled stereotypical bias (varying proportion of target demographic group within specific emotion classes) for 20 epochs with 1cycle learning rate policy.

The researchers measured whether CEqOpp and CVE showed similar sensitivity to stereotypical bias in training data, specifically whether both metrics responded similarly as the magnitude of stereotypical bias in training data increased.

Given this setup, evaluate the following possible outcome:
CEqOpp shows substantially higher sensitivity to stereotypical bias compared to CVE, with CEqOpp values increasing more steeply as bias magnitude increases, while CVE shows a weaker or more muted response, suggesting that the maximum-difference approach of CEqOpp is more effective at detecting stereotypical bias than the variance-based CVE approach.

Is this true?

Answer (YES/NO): NO